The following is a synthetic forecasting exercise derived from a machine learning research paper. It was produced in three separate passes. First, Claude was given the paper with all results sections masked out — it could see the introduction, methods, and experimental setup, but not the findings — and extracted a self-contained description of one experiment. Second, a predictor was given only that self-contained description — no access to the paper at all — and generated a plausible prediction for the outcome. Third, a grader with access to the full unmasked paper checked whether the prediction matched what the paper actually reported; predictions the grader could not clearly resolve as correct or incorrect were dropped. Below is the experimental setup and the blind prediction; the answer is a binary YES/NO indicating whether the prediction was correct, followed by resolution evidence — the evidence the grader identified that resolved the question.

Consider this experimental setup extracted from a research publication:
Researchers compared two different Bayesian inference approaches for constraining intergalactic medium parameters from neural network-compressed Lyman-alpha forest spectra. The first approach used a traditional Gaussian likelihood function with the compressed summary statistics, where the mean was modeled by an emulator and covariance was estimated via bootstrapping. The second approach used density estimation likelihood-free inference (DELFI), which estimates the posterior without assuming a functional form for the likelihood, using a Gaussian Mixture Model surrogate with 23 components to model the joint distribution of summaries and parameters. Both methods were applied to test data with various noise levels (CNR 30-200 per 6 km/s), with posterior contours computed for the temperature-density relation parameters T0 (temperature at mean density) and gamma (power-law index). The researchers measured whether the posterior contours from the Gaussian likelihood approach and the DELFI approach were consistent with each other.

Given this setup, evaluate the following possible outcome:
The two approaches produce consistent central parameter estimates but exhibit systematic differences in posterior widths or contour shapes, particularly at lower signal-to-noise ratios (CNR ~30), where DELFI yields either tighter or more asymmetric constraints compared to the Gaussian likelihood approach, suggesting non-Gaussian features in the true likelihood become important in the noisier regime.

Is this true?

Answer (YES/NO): NO